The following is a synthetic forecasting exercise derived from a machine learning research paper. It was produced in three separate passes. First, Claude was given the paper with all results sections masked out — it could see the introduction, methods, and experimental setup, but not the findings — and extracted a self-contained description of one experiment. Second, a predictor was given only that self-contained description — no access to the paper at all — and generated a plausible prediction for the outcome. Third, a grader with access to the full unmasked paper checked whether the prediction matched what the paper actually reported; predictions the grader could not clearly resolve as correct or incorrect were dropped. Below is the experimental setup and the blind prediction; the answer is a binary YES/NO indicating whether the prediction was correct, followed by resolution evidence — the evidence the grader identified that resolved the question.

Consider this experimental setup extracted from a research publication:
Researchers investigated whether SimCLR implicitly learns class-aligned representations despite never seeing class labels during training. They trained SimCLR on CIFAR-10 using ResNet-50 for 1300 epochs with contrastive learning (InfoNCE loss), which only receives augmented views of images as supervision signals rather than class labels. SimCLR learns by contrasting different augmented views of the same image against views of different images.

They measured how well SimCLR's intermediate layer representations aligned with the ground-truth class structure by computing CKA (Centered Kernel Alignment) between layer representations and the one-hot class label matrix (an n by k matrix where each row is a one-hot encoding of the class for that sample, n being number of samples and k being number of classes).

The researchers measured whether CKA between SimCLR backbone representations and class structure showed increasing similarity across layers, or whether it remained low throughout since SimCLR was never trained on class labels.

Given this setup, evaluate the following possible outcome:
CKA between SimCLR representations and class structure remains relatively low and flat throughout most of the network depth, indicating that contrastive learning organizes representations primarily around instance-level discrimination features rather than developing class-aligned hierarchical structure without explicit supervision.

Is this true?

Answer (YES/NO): NO